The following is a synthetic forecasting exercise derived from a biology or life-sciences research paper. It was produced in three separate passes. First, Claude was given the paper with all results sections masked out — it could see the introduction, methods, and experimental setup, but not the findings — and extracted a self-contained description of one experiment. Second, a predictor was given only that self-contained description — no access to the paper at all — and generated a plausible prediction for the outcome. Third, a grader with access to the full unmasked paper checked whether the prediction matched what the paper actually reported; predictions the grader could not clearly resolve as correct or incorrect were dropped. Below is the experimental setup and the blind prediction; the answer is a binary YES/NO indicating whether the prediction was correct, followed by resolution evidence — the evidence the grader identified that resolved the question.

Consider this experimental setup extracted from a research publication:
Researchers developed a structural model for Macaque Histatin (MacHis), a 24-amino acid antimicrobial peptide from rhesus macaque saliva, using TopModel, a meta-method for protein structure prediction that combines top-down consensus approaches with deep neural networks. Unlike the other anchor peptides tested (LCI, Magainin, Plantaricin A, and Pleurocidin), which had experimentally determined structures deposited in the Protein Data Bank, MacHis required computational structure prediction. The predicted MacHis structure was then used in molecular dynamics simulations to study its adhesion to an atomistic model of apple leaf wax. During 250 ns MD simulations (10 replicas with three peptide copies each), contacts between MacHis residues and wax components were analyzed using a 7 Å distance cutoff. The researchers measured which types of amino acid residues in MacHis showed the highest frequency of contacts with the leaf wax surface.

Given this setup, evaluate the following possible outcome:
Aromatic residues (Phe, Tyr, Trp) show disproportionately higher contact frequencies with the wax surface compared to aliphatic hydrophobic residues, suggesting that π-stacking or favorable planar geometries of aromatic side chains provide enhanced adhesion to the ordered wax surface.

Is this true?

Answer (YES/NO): NO